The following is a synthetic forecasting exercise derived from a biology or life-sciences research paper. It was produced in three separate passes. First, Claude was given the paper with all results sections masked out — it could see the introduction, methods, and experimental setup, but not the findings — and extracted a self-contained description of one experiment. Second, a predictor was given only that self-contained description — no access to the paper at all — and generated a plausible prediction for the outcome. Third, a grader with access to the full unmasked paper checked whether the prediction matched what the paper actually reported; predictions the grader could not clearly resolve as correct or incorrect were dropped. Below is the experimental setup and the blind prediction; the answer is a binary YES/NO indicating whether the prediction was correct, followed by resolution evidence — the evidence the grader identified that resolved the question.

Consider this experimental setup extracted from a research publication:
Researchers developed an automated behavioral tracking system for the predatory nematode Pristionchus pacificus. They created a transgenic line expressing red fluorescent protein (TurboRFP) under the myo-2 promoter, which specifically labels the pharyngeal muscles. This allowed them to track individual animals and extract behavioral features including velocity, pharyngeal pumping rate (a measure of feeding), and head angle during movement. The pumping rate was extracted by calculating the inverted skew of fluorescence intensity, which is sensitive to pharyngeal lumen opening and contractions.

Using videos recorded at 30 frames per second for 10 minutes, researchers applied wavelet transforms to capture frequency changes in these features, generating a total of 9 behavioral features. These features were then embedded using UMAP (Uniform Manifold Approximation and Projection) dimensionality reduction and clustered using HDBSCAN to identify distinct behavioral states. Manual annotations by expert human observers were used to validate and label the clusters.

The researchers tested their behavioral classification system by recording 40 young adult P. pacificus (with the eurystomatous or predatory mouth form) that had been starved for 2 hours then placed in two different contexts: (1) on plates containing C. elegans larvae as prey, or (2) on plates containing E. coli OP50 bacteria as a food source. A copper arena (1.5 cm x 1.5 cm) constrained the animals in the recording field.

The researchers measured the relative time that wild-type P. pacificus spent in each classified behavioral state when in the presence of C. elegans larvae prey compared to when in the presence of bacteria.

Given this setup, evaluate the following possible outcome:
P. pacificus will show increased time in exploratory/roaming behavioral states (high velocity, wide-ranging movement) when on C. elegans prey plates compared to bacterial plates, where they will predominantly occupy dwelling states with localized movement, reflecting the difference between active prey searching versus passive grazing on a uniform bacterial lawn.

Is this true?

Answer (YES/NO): NO